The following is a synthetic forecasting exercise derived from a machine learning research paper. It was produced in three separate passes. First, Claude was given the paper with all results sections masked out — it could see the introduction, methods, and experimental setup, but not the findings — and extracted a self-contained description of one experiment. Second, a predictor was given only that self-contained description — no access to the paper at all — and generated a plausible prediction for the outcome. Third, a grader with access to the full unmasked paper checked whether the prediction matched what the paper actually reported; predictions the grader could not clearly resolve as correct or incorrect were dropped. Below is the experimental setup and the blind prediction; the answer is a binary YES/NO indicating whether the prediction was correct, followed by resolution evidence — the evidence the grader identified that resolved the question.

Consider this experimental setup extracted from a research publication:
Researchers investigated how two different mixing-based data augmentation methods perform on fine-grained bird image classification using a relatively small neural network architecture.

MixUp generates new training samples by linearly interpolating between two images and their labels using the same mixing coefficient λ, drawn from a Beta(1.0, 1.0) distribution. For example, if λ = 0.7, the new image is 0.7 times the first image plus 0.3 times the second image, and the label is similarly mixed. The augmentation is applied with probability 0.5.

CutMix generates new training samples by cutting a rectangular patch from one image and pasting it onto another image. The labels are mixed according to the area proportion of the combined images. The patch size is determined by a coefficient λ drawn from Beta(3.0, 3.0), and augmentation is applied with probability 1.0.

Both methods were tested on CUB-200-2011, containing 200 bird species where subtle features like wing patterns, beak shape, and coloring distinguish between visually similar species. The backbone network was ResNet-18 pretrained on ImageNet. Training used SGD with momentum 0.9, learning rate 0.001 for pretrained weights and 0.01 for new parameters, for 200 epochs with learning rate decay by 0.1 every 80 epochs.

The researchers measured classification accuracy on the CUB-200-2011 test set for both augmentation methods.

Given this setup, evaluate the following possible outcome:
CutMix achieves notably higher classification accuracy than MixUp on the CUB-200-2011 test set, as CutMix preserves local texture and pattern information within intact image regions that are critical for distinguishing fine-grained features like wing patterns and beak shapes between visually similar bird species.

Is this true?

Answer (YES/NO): NO